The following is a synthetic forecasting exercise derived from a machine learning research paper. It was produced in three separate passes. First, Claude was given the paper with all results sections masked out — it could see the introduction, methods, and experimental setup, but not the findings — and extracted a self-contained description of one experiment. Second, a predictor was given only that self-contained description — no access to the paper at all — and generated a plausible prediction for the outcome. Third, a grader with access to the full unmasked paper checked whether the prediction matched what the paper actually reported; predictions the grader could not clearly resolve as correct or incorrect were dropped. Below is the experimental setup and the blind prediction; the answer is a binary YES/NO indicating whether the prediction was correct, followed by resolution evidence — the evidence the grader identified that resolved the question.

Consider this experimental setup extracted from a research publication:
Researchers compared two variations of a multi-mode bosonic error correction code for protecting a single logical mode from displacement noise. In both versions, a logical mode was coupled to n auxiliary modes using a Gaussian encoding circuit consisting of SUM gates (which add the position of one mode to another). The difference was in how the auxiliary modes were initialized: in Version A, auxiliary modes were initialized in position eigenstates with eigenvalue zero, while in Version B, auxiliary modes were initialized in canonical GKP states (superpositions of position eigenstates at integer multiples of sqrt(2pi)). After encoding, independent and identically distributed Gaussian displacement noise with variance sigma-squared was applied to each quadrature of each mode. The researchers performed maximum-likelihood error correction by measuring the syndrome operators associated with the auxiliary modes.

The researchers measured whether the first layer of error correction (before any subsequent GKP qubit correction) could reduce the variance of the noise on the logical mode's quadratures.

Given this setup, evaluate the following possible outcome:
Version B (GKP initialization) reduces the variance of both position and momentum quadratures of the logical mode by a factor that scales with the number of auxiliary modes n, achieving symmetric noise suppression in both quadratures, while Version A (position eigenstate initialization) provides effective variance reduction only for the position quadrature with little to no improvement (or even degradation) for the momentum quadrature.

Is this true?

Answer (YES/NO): NO